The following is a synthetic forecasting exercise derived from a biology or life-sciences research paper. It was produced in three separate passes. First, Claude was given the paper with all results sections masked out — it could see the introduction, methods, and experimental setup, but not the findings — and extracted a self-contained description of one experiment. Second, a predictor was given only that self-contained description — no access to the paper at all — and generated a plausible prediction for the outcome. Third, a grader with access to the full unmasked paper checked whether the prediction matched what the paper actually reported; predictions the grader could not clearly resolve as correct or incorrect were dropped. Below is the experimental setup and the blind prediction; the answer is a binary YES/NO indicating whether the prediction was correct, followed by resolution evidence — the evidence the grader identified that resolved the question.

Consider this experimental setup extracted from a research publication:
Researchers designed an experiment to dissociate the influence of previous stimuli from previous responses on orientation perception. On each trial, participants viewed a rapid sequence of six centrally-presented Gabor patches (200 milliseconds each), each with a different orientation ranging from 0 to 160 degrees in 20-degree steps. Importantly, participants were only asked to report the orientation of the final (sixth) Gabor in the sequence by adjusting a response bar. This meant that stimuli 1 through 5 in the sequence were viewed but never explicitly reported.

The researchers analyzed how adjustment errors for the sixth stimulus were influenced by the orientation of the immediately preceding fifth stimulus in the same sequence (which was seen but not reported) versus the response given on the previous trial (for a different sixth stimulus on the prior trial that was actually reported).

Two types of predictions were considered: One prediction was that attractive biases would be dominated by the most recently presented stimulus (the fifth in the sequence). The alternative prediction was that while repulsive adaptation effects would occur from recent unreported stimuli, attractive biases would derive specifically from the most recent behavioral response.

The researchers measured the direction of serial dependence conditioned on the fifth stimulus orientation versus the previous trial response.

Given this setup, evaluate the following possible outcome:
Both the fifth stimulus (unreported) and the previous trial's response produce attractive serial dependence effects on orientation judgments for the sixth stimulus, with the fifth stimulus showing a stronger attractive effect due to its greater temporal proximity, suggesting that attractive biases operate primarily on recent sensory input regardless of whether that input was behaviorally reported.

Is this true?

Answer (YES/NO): NO